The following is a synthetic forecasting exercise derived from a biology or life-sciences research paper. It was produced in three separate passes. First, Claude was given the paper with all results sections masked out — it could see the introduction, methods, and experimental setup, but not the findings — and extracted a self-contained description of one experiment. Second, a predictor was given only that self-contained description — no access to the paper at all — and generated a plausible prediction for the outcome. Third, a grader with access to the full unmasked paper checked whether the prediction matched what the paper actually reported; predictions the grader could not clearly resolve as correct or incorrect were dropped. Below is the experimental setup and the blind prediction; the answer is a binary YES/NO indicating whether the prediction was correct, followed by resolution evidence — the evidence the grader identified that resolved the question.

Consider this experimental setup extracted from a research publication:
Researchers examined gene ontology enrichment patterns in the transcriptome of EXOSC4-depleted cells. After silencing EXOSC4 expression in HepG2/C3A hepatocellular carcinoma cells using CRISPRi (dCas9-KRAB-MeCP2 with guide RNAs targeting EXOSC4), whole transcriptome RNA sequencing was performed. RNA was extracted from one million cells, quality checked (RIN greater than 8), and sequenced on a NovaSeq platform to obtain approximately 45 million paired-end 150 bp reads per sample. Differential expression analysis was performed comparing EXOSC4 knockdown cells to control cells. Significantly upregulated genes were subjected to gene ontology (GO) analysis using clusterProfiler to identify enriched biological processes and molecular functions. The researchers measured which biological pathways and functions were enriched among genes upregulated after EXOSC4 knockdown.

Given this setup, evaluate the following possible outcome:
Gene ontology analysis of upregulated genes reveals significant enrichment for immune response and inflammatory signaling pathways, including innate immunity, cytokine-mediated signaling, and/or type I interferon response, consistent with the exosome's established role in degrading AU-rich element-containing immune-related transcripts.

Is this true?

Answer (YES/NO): NO